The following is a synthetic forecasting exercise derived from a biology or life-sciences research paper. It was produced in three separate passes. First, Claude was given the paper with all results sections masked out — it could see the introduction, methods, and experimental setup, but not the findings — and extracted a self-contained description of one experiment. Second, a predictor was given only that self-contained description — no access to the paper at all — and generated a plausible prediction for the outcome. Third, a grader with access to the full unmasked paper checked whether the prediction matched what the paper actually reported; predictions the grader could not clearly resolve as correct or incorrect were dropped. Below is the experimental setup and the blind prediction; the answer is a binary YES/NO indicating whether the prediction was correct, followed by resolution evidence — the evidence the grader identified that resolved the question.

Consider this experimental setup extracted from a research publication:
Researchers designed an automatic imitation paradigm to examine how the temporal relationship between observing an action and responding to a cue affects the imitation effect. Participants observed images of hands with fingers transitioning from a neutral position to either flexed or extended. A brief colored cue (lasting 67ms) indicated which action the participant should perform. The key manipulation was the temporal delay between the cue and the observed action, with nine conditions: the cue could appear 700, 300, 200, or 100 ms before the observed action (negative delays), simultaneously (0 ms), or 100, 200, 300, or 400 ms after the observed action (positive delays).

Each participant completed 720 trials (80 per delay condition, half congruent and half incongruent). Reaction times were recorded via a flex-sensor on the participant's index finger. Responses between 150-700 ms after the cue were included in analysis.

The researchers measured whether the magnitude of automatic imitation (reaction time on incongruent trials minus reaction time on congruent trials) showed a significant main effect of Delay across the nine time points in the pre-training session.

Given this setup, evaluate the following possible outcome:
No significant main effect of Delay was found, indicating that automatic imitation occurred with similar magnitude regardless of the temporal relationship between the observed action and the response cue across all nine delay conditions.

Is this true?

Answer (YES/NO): NO